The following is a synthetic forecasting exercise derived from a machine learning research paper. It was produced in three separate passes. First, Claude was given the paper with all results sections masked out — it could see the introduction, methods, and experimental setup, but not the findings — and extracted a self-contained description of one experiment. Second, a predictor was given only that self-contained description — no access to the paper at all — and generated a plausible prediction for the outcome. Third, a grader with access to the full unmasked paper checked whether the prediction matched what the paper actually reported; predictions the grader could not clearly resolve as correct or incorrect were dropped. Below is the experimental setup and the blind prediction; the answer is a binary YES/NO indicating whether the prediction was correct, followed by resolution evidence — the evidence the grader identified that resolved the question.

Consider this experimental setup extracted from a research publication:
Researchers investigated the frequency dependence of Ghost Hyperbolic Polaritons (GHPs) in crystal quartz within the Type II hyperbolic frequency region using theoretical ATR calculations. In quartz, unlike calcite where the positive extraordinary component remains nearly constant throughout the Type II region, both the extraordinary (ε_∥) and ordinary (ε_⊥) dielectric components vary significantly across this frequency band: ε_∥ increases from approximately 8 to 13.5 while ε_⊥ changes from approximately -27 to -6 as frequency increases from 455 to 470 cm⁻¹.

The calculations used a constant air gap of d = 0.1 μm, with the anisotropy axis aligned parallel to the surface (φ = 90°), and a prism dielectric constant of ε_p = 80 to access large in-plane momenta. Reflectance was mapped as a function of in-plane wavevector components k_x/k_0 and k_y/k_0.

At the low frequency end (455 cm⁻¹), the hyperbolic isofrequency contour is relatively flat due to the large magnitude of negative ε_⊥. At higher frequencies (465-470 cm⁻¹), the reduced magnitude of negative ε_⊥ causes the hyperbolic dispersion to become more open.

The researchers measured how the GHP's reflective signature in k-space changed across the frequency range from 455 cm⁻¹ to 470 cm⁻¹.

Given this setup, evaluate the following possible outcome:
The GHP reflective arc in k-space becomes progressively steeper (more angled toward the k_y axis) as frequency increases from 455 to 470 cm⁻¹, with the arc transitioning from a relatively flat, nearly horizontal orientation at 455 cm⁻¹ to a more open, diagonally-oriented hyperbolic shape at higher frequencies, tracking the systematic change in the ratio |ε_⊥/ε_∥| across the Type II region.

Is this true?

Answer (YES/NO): YES